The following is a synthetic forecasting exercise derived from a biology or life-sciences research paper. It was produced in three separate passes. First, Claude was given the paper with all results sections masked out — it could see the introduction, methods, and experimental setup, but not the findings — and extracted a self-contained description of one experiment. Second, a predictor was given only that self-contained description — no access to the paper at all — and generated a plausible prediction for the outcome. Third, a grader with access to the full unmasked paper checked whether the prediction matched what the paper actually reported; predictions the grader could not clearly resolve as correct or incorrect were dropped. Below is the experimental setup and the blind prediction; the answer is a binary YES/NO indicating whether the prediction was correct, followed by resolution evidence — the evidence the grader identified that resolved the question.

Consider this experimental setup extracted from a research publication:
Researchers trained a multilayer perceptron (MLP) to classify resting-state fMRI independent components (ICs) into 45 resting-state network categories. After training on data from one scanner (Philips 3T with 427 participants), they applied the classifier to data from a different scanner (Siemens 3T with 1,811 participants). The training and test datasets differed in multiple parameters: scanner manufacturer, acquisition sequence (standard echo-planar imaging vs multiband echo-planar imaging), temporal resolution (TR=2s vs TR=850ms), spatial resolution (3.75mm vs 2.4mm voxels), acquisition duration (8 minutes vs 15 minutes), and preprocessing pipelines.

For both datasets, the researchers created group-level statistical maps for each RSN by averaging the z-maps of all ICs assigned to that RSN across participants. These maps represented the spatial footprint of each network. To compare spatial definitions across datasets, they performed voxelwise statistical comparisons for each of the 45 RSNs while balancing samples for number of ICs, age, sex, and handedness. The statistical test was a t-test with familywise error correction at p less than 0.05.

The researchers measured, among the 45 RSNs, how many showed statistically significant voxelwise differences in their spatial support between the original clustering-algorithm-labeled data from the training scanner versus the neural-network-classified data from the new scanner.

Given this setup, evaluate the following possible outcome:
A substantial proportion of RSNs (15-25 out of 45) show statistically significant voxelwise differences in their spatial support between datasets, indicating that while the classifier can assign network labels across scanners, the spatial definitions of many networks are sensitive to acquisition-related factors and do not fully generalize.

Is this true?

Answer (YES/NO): NO